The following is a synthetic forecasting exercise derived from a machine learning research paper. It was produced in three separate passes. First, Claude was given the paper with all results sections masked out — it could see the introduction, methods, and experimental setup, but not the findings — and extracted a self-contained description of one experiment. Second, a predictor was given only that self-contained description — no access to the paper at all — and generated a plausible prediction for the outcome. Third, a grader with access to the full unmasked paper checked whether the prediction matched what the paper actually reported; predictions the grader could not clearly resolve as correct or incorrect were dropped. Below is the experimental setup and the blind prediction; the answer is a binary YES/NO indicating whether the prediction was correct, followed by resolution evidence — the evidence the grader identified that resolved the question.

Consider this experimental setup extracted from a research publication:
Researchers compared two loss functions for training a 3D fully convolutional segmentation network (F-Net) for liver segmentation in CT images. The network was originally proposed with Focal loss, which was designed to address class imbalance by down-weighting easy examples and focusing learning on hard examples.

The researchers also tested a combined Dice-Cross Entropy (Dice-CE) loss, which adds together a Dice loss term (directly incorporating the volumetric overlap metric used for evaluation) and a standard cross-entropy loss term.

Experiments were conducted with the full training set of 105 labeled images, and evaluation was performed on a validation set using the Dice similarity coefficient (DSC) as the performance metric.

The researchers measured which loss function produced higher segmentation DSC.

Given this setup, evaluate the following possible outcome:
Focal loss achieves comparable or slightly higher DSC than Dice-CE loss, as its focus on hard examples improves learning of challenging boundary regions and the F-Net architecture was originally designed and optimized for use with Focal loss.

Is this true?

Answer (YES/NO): NO